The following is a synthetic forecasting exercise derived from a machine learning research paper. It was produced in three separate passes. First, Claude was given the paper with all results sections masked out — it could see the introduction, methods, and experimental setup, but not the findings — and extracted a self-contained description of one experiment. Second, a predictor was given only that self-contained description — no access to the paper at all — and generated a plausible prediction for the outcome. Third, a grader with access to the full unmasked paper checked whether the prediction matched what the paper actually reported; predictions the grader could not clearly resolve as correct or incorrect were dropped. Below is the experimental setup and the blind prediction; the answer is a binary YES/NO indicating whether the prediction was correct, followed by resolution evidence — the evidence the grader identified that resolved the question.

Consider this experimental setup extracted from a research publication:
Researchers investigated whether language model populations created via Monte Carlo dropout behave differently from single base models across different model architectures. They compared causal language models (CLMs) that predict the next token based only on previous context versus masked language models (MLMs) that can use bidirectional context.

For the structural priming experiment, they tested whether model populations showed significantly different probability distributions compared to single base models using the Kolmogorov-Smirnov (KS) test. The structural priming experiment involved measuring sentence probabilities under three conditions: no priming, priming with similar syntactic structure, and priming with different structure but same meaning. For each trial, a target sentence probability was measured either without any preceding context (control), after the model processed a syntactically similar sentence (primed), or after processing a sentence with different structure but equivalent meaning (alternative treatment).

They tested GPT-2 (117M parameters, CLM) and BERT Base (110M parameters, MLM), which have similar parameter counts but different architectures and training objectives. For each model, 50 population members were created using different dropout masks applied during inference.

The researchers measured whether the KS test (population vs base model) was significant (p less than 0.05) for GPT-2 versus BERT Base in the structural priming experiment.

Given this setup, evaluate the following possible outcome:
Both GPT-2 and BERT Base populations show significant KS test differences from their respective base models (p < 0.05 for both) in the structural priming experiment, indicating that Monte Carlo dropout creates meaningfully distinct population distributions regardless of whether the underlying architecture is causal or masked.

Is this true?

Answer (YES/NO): NO